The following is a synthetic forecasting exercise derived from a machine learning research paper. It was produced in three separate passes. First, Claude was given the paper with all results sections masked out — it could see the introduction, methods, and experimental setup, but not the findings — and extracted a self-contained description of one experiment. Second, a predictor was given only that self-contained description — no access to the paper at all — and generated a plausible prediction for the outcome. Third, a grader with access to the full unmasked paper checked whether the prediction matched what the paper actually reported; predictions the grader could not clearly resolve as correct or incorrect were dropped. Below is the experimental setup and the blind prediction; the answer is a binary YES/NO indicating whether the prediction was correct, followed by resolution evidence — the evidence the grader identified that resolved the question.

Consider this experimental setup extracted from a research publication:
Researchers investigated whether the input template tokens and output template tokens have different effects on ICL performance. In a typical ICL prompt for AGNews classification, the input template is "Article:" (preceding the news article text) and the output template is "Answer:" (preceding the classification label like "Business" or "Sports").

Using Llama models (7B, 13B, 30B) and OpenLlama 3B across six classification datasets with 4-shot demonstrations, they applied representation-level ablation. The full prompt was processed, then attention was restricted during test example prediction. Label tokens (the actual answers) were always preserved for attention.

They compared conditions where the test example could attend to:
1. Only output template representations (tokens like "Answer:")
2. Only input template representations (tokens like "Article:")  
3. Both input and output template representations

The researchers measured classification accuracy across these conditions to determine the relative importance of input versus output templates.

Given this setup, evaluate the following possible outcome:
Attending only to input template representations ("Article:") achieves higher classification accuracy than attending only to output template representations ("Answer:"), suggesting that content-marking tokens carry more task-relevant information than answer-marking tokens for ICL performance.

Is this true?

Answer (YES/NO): NO